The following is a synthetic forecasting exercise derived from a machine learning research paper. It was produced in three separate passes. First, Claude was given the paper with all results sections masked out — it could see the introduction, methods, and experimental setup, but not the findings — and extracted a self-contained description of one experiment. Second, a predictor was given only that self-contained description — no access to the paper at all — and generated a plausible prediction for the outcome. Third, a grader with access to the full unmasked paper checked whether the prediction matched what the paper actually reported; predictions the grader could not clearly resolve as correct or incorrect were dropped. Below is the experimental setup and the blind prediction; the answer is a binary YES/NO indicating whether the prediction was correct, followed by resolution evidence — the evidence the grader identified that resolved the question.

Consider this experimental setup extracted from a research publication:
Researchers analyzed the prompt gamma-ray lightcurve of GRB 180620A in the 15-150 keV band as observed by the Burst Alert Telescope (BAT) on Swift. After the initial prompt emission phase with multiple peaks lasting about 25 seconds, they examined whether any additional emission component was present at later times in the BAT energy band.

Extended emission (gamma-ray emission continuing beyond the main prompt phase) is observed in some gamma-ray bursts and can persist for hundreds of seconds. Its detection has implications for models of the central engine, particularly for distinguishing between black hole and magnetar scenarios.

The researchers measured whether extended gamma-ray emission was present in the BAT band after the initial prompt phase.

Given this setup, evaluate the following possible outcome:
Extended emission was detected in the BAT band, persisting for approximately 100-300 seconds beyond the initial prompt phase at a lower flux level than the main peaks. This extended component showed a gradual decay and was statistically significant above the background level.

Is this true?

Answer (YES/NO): NO